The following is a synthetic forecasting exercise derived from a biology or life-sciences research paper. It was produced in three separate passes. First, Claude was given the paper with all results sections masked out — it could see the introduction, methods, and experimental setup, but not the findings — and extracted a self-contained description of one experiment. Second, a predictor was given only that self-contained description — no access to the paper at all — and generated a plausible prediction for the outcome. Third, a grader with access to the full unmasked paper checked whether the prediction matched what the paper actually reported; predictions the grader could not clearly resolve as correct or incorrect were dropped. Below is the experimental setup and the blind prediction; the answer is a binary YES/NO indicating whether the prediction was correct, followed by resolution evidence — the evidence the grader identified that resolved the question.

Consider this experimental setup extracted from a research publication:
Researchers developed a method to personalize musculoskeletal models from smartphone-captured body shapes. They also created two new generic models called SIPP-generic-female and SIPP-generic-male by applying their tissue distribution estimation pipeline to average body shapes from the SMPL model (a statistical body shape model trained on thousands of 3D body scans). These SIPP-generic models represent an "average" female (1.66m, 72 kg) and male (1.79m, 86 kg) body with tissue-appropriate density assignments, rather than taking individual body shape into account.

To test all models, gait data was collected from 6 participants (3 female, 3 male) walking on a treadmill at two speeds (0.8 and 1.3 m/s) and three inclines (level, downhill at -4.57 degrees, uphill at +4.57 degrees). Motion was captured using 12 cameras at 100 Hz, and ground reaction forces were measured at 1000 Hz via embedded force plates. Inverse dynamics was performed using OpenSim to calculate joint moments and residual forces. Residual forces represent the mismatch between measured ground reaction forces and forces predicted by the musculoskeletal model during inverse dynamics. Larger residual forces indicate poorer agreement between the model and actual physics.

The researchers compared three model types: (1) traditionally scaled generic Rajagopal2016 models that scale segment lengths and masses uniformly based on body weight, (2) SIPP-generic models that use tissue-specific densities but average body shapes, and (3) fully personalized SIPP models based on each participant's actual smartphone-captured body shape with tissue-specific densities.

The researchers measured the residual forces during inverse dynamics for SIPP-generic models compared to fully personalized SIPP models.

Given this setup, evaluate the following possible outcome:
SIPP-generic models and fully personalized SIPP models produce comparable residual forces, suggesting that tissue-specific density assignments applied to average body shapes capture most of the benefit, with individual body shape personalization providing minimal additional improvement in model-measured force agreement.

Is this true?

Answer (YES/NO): NO